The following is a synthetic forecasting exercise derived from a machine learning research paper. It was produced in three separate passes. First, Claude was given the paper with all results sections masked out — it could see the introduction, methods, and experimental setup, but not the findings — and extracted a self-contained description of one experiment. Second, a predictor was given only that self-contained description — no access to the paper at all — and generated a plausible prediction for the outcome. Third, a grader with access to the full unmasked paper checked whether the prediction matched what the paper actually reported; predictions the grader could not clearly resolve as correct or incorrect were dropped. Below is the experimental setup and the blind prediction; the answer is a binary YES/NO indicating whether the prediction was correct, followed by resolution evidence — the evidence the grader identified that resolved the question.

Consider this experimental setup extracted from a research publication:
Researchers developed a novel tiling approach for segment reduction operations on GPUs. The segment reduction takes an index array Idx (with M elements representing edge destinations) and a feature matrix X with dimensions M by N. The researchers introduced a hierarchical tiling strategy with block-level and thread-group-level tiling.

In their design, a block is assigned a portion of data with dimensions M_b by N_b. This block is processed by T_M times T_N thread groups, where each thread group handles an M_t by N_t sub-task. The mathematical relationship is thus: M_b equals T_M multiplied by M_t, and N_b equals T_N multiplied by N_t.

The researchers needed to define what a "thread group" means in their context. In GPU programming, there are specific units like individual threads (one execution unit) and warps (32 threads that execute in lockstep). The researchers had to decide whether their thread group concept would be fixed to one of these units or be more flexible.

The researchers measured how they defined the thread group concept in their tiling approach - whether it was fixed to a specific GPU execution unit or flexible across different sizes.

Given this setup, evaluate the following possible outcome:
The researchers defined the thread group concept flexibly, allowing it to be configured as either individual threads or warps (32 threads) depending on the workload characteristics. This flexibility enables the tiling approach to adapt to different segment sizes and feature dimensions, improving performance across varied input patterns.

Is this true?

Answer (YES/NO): YES